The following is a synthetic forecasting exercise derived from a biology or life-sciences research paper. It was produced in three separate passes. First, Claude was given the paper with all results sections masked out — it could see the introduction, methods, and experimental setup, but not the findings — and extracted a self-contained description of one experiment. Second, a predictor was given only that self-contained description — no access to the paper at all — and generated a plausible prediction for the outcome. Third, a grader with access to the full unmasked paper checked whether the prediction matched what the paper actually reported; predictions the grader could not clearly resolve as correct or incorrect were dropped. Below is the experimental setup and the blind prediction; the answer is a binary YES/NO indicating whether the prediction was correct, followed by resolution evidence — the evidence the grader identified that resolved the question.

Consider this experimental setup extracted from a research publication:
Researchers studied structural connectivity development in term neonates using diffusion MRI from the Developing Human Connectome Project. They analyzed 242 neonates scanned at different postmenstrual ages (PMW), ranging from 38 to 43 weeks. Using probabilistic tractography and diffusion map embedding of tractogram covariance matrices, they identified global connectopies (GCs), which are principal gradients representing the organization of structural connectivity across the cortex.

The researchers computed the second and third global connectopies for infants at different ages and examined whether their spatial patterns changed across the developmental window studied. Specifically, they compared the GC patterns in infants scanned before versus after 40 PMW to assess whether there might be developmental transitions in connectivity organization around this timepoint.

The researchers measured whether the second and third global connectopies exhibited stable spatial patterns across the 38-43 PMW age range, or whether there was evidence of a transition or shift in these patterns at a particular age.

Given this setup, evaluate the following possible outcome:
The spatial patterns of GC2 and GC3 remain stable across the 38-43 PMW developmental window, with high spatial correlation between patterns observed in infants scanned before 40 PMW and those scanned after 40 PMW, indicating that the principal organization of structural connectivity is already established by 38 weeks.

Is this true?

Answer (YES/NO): NO